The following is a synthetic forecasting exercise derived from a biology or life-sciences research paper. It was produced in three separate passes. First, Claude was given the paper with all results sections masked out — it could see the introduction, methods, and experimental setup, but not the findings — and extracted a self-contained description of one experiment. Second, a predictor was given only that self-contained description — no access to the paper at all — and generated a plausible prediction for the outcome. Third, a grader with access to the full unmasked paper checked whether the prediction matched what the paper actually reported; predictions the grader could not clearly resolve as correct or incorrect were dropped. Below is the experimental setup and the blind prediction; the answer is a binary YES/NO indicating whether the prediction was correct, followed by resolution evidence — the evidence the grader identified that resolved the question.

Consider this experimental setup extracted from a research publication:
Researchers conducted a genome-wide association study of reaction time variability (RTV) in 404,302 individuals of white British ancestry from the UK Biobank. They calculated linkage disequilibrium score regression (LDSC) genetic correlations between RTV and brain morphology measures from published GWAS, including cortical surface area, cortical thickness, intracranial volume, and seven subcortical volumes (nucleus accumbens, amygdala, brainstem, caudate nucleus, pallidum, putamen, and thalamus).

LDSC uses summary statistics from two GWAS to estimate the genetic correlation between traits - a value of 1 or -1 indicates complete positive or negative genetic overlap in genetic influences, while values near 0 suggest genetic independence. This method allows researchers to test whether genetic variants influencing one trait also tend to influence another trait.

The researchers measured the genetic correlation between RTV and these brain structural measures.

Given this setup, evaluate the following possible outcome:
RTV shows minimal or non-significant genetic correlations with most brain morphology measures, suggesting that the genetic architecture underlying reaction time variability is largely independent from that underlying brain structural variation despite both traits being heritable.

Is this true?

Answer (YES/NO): YES